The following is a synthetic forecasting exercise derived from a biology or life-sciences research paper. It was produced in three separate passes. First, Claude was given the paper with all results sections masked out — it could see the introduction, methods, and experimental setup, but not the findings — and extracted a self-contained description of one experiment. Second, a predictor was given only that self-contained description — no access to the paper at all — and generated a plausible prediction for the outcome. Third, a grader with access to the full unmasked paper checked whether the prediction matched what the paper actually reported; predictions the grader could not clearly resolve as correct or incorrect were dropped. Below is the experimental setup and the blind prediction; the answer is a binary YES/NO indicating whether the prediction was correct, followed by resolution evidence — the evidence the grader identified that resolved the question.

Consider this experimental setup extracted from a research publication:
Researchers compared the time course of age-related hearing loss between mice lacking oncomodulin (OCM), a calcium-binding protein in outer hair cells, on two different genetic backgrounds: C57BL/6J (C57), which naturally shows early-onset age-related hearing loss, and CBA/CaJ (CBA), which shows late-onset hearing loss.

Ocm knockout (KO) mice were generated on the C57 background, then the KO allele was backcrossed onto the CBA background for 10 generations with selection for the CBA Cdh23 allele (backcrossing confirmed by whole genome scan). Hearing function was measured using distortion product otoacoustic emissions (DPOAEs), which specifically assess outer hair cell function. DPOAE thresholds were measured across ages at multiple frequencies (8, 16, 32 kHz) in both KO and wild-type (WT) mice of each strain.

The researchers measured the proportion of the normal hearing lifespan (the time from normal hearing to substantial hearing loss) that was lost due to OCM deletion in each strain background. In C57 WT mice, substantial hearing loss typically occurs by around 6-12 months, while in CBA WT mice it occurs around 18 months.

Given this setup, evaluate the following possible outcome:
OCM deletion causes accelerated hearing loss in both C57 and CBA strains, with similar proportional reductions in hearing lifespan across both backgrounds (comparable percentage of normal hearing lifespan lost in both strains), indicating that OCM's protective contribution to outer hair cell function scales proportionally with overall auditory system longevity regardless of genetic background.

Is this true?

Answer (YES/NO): YES